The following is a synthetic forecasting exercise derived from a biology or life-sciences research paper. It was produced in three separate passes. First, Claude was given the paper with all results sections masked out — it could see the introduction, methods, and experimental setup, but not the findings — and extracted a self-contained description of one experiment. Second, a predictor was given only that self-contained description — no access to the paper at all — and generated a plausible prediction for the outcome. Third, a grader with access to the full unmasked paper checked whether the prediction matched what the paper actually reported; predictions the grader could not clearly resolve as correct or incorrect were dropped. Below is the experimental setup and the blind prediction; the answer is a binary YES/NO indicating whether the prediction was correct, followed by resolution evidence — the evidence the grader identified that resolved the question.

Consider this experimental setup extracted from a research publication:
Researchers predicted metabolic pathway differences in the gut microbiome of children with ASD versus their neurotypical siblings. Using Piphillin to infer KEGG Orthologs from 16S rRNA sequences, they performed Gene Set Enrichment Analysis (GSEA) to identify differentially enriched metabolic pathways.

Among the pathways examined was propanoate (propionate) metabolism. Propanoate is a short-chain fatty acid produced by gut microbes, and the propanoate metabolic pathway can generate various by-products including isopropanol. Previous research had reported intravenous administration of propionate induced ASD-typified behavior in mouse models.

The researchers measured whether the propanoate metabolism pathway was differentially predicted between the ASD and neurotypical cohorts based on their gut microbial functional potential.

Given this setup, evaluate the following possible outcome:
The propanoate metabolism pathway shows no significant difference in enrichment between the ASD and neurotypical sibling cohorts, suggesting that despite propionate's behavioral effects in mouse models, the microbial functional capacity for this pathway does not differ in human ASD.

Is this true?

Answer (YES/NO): NO